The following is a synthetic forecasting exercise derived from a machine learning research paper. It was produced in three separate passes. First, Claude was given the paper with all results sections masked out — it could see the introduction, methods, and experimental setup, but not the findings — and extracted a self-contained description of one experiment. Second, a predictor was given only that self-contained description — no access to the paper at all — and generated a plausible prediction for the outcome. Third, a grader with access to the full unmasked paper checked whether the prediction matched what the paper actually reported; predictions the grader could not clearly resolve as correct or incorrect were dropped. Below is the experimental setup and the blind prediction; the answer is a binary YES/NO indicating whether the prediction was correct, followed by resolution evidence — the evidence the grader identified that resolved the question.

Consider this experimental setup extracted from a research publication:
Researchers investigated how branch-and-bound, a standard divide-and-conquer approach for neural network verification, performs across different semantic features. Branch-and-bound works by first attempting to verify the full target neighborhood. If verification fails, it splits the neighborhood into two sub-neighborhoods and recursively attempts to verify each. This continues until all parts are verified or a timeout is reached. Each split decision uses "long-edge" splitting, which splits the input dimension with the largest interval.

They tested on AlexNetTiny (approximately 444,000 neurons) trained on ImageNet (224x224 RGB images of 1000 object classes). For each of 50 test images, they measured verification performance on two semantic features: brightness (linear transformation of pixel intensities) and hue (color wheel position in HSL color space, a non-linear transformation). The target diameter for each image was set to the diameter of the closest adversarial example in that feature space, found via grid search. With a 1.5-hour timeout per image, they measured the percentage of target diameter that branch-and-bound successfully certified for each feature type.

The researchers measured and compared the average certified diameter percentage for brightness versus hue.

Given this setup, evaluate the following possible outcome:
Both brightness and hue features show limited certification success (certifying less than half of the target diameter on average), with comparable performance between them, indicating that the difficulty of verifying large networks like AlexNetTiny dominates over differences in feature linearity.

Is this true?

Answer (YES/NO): NO